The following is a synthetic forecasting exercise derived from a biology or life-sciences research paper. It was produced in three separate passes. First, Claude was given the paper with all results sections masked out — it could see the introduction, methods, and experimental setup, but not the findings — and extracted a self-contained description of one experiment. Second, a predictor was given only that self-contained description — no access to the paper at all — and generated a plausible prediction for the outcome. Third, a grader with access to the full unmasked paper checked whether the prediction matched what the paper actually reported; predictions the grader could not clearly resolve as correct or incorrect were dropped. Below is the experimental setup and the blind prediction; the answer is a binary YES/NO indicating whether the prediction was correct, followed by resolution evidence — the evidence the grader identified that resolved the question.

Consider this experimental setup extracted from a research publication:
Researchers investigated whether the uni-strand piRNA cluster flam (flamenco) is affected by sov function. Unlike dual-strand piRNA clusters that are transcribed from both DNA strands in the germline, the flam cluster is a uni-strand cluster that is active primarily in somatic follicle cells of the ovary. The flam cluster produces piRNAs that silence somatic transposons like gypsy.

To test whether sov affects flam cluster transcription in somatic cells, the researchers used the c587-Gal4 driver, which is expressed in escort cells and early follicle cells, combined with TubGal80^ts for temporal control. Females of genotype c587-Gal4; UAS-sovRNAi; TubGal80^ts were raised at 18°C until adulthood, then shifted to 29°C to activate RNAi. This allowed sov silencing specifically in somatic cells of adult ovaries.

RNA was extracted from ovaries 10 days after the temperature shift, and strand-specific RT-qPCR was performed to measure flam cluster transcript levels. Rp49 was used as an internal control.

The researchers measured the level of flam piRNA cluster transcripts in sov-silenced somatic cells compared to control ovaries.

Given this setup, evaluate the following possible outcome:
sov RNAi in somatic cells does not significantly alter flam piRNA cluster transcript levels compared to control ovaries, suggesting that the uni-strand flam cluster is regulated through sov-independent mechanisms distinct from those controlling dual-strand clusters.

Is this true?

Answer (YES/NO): YES